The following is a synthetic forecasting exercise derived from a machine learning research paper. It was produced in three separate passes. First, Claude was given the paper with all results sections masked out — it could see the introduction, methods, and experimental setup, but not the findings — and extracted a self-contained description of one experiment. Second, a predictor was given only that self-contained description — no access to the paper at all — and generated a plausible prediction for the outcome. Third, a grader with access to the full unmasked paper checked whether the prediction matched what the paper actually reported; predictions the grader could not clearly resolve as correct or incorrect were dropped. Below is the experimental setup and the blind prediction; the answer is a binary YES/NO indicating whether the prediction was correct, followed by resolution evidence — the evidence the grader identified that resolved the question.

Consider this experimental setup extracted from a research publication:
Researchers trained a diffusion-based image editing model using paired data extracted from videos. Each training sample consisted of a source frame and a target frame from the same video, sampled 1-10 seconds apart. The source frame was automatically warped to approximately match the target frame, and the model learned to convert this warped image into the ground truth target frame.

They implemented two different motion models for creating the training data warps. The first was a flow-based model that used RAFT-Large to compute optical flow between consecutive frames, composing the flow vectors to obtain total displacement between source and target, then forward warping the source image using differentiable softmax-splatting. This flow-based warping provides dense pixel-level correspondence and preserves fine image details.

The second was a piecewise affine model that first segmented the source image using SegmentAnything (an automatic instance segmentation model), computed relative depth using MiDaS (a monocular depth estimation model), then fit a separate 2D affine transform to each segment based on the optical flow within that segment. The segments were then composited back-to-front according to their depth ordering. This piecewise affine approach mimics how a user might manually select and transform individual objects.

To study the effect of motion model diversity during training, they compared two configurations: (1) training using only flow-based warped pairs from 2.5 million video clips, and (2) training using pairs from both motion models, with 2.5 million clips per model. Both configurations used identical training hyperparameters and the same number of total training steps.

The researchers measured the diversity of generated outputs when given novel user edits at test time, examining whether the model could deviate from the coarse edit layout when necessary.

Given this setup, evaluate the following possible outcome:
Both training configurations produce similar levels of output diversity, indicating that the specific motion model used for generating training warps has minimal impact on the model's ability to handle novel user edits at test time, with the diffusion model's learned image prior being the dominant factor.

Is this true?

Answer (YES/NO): NO